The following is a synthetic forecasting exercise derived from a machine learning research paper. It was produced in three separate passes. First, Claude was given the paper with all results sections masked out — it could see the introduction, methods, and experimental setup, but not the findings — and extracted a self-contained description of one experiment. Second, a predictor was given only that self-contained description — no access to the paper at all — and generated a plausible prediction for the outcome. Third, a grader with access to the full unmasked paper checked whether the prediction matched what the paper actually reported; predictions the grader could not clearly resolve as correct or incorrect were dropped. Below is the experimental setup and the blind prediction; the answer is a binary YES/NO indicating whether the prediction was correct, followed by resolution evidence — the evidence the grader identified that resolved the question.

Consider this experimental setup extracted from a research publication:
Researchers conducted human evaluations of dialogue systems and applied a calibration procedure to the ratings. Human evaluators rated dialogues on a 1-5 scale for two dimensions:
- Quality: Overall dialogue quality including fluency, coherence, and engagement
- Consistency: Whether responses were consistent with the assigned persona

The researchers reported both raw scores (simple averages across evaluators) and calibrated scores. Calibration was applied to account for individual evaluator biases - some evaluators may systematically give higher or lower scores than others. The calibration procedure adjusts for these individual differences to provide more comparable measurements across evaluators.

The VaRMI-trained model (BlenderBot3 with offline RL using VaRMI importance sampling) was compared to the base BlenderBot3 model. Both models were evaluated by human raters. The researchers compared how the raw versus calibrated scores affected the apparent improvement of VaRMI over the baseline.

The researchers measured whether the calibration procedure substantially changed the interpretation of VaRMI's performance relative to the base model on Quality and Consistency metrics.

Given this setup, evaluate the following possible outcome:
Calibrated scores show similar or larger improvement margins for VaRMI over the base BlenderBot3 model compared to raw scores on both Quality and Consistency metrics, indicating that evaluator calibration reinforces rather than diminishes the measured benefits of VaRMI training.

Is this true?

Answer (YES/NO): YES